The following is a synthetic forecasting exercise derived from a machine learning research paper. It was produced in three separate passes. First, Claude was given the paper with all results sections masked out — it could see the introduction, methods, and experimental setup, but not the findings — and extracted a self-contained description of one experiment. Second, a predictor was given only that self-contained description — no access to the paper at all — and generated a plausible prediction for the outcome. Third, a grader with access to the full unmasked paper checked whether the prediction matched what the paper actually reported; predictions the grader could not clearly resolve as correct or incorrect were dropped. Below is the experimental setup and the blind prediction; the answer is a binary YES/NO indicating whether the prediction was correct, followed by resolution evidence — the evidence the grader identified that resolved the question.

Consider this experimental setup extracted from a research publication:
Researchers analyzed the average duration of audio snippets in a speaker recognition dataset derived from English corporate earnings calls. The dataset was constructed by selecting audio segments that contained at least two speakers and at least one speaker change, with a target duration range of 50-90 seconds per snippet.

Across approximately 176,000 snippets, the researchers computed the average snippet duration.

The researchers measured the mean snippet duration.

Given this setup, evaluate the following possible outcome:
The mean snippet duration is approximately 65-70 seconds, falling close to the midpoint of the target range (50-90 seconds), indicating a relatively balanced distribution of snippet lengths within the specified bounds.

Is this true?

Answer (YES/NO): NO